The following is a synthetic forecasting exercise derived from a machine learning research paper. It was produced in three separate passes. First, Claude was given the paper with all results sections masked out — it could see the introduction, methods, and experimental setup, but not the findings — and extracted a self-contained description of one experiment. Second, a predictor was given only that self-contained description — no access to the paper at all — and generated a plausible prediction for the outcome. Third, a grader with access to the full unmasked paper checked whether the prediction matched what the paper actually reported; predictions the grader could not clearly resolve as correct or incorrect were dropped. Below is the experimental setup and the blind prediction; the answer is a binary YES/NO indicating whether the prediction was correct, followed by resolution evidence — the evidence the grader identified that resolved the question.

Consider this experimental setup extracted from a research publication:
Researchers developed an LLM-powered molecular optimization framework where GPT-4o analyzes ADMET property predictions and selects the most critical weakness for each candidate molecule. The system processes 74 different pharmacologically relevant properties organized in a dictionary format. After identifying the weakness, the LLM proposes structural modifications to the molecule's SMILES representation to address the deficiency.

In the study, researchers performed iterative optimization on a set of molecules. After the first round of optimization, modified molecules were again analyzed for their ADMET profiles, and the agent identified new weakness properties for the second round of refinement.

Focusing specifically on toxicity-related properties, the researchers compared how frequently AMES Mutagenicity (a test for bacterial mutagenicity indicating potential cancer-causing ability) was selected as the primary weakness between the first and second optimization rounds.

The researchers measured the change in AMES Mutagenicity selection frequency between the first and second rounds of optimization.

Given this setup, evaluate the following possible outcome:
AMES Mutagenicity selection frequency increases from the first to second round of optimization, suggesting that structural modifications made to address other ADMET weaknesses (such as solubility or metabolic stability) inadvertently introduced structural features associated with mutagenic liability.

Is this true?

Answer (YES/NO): NO